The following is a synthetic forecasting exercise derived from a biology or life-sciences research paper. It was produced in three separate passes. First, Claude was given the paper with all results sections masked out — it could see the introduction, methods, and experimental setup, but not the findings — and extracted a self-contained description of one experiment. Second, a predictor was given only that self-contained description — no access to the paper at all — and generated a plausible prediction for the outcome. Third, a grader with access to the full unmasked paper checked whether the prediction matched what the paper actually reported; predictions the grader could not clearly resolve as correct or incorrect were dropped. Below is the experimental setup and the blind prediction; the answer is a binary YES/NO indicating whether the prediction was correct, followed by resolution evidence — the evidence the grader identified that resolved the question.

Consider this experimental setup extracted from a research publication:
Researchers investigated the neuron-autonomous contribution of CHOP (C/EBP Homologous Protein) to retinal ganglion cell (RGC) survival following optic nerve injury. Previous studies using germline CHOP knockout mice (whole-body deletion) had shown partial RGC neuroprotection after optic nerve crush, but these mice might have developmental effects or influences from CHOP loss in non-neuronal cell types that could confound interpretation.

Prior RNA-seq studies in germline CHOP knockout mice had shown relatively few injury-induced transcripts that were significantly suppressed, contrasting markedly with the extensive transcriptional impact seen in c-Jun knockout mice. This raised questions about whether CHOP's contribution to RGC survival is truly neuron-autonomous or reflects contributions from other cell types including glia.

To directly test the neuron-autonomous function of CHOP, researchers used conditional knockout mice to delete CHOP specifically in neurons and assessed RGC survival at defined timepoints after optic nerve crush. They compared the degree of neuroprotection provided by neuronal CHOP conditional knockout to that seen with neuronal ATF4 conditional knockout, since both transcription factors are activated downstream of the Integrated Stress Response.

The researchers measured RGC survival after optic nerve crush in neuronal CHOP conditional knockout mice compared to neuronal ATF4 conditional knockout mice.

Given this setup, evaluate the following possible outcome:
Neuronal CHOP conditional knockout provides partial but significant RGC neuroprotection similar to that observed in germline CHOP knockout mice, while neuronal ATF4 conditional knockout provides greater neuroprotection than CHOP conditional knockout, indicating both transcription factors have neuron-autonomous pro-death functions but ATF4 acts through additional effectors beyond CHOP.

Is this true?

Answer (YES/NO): NO